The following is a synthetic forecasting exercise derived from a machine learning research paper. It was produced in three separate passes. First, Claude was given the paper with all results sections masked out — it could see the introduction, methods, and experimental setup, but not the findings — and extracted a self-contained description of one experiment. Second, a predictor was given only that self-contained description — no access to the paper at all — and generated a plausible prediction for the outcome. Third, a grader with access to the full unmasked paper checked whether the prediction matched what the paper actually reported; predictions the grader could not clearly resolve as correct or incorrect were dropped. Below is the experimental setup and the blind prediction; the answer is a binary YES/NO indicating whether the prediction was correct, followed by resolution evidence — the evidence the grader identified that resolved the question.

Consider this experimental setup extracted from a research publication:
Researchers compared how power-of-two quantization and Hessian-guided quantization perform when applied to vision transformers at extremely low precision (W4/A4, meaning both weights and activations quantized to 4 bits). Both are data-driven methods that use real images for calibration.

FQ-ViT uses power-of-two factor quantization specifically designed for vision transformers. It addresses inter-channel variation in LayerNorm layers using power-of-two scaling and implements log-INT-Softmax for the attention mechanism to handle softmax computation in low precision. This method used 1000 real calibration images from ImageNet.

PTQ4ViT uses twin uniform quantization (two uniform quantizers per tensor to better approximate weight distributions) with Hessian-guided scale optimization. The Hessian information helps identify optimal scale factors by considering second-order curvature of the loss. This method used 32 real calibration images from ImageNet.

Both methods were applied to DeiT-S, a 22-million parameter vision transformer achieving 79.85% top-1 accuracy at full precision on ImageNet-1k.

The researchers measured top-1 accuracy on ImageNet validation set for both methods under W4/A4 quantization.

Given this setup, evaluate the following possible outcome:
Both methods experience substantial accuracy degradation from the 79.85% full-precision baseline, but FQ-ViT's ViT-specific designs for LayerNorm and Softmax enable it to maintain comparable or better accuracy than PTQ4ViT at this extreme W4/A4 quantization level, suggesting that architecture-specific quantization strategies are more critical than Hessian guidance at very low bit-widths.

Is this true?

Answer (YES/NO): NO